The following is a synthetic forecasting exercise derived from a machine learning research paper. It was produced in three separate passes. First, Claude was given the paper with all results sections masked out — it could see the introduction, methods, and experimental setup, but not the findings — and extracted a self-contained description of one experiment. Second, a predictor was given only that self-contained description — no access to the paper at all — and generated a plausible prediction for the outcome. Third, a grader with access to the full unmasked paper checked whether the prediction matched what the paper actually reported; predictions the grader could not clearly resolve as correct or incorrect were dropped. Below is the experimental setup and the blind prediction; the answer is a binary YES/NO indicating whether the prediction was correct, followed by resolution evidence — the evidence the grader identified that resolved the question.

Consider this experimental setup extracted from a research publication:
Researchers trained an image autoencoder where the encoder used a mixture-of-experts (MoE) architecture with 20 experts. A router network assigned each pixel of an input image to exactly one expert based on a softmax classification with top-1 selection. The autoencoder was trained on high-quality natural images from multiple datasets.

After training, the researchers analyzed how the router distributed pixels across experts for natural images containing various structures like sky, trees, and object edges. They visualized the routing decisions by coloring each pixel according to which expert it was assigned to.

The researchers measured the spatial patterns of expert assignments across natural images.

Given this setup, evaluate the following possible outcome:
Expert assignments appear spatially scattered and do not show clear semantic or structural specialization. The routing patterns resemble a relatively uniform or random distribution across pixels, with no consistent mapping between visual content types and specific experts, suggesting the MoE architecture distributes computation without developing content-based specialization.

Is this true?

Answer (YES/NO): NO